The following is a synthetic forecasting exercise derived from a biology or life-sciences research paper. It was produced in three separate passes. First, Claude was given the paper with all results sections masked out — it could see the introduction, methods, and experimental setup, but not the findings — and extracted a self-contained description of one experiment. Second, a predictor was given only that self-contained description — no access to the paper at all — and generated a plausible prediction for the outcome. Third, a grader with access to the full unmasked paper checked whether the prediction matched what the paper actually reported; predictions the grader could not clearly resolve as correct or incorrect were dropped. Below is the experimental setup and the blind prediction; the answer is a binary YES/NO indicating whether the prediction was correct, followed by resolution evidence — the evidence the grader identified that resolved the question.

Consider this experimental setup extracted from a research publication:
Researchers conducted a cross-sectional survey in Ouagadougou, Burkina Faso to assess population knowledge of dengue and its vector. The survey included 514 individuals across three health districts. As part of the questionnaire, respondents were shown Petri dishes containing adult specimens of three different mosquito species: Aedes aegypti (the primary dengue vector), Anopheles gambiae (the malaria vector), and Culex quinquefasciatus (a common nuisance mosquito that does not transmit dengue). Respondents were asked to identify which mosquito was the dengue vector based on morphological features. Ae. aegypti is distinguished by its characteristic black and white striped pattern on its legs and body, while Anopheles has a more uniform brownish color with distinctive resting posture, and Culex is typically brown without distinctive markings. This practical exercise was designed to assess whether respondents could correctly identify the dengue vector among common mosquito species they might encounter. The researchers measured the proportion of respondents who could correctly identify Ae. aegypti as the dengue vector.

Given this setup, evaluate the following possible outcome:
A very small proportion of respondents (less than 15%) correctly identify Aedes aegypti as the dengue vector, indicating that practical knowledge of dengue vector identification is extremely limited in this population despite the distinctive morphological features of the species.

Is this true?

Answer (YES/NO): NO